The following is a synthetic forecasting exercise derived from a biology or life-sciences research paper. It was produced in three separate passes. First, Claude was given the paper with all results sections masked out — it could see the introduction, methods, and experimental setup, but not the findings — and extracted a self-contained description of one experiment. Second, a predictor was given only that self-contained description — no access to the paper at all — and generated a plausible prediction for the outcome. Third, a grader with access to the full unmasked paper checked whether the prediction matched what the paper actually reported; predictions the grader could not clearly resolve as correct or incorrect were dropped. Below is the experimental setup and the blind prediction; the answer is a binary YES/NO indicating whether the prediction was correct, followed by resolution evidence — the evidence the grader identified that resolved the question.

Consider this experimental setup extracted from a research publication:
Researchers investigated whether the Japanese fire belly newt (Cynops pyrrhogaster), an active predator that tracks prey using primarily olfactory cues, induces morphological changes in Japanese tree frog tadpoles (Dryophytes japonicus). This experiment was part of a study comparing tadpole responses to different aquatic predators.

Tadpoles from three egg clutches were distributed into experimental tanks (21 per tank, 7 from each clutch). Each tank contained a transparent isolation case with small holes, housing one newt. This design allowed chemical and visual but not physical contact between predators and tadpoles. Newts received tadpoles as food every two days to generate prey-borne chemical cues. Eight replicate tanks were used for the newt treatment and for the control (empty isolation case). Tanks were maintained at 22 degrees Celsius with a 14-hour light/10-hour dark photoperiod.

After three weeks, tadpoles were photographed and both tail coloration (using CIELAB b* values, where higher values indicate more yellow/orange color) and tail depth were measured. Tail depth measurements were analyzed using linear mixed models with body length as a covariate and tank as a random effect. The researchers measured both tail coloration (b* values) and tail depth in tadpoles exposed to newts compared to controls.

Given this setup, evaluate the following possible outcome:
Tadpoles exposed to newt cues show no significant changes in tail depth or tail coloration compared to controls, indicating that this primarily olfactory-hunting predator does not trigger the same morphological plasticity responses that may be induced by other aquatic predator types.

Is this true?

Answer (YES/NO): YES